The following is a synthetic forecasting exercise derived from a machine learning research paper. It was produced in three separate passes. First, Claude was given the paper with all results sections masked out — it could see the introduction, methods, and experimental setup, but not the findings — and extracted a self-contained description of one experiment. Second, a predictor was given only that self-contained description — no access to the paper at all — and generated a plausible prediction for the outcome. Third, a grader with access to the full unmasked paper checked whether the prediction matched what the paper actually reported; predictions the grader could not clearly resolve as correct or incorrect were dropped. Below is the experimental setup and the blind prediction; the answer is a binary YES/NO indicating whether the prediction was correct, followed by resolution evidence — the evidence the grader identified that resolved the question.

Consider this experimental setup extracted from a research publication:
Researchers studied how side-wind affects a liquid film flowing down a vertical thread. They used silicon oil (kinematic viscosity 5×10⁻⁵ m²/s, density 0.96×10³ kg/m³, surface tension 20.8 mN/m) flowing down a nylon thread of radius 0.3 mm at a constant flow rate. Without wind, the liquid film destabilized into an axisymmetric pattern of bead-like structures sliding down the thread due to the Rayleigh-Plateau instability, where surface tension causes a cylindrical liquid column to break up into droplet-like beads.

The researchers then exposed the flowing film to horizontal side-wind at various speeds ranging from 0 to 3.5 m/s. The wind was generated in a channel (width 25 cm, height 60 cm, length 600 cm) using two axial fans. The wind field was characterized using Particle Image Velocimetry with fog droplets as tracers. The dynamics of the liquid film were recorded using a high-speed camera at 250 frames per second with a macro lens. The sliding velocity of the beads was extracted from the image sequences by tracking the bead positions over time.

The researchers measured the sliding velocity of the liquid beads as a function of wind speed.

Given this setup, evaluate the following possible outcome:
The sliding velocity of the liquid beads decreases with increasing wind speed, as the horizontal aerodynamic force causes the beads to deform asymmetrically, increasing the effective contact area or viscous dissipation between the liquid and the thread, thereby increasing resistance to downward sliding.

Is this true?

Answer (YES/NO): NO